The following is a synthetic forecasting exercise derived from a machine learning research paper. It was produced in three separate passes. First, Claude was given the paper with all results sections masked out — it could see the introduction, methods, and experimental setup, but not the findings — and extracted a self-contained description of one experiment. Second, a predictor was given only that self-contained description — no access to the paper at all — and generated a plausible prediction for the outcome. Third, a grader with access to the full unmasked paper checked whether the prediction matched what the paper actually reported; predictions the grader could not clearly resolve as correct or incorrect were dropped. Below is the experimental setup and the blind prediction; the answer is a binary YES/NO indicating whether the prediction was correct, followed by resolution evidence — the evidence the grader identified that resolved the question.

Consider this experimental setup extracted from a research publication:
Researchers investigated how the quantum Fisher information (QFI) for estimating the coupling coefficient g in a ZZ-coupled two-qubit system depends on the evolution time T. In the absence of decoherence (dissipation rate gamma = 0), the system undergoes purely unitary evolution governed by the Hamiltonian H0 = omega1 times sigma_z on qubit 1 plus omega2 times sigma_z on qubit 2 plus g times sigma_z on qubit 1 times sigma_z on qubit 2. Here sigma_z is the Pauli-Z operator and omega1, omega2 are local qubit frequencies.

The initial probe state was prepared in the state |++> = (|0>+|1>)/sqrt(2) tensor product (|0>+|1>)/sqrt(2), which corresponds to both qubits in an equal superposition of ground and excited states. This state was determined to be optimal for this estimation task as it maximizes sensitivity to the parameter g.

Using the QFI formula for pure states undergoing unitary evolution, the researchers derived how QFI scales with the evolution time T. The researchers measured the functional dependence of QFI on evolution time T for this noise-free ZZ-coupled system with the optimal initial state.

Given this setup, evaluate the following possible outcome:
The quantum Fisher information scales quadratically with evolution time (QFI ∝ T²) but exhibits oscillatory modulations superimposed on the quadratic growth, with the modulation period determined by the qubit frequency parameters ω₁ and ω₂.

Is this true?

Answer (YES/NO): NO